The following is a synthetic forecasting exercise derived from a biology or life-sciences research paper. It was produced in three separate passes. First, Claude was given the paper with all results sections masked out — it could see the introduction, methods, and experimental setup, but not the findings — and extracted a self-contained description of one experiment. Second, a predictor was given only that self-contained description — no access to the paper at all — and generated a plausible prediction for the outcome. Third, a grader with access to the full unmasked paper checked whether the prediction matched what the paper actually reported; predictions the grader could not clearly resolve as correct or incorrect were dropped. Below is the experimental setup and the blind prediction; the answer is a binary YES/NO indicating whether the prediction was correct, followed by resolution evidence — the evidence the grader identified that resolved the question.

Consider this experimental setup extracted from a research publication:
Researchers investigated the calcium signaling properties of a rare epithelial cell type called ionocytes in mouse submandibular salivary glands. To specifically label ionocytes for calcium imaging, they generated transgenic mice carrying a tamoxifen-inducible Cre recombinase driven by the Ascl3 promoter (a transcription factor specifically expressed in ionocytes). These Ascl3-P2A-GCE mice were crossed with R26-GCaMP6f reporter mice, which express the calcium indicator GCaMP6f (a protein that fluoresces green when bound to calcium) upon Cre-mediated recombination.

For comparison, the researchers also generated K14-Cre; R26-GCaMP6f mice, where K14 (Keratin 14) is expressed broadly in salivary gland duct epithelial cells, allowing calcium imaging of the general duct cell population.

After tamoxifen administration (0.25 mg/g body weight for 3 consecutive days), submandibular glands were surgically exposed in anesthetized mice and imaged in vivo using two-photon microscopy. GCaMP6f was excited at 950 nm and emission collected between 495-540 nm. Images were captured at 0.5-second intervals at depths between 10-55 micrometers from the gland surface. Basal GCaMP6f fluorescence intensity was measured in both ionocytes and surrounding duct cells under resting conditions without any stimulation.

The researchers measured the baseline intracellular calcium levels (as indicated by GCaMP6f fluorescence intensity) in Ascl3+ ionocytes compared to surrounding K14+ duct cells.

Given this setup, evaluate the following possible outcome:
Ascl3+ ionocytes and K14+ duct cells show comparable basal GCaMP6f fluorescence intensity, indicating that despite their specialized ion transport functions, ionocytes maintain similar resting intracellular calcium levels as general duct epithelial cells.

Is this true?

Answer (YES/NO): NO